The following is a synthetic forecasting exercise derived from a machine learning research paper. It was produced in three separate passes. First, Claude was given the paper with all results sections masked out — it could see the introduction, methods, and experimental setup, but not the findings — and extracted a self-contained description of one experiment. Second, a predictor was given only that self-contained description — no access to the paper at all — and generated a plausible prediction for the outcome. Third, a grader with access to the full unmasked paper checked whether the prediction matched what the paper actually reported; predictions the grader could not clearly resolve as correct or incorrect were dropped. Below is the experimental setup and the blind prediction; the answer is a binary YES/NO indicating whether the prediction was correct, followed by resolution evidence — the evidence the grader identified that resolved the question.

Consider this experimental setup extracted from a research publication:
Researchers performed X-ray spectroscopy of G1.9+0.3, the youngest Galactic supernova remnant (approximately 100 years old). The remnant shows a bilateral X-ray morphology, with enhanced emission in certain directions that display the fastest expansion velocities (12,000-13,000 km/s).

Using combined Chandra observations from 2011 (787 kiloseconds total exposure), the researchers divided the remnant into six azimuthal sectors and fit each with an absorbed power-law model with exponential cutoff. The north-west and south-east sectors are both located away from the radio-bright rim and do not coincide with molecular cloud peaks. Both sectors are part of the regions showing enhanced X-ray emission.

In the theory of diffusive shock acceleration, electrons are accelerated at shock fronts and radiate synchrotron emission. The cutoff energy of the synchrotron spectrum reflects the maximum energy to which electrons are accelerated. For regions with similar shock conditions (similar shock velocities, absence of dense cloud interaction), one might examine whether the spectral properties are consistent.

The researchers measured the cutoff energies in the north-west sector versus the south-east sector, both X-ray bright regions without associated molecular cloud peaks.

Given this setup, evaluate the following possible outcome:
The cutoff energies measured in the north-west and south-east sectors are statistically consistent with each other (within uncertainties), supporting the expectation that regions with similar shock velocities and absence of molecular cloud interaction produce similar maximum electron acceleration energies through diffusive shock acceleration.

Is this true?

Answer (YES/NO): YES